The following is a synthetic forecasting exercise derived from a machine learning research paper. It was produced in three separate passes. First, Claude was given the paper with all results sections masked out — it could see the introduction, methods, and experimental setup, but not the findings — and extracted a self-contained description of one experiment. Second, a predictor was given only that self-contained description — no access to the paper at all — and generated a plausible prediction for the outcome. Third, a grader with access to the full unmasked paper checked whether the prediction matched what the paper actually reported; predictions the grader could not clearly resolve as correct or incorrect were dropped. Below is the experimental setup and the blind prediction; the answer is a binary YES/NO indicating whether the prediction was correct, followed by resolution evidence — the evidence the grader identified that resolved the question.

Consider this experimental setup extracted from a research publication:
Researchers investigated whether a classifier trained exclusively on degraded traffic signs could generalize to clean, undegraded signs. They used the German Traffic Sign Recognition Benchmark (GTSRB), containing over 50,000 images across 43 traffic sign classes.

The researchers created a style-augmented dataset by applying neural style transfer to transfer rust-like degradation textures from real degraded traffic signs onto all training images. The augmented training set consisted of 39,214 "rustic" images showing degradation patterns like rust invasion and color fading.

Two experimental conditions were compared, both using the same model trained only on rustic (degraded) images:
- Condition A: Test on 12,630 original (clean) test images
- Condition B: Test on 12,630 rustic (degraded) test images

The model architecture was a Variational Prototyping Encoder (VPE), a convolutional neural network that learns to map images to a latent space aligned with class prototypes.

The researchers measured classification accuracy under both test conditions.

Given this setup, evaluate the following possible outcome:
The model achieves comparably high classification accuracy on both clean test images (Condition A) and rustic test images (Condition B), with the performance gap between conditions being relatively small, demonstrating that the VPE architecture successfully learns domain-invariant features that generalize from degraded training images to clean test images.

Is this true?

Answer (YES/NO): NO